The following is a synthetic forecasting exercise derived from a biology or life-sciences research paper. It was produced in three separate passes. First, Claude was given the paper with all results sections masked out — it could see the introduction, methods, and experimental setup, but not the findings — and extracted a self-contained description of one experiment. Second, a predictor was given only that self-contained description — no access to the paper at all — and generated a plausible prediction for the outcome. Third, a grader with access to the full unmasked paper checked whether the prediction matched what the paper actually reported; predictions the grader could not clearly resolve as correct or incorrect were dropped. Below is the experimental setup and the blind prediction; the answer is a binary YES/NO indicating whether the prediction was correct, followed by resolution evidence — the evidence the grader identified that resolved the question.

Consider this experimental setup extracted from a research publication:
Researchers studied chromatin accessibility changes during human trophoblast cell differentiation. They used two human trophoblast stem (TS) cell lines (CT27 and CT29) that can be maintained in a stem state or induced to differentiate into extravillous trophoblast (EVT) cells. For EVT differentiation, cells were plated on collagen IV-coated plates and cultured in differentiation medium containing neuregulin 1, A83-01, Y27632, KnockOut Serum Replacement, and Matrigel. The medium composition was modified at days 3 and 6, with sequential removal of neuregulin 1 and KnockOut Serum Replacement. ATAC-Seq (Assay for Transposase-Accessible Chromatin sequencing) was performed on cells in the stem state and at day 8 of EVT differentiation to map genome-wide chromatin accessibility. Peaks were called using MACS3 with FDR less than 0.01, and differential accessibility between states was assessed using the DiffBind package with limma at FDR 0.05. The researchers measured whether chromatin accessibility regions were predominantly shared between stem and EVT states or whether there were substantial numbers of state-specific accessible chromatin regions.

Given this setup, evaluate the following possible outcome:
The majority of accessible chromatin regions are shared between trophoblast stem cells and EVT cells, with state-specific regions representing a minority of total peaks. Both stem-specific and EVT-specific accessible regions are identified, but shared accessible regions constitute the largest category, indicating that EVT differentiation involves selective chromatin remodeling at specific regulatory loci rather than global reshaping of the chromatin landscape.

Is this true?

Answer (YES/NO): YES